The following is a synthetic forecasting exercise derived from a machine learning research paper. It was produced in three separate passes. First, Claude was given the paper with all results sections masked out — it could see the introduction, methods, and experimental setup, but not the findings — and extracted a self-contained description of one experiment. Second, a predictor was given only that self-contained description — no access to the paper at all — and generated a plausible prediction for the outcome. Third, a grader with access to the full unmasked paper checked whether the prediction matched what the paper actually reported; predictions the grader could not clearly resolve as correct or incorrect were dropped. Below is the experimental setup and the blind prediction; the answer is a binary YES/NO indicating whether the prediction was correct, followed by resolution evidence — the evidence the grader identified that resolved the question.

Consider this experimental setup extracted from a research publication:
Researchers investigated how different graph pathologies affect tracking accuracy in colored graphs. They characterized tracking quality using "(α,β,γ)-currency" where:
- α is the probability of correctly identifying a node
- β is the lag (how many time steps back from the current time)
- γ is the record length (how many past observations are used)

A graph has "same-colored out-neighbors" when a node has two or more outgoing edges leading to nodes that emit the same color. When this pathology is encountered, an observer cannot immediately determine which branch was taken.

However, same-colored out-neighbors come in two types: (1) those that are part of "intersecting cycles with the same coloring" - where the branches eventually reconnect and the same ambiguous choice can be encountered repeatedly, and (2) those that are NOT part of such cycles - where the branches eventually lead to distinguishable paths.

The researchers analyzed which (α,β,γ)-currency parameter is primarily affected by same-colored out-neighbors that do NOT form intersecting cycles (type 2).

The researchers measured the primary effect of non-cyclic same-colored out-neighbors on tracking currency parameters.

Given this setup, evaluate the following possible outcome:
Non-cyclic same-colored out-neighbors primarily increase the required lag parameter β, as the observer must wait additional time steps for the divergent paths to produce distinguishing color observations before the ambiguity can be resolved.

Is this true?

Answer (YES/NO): YES